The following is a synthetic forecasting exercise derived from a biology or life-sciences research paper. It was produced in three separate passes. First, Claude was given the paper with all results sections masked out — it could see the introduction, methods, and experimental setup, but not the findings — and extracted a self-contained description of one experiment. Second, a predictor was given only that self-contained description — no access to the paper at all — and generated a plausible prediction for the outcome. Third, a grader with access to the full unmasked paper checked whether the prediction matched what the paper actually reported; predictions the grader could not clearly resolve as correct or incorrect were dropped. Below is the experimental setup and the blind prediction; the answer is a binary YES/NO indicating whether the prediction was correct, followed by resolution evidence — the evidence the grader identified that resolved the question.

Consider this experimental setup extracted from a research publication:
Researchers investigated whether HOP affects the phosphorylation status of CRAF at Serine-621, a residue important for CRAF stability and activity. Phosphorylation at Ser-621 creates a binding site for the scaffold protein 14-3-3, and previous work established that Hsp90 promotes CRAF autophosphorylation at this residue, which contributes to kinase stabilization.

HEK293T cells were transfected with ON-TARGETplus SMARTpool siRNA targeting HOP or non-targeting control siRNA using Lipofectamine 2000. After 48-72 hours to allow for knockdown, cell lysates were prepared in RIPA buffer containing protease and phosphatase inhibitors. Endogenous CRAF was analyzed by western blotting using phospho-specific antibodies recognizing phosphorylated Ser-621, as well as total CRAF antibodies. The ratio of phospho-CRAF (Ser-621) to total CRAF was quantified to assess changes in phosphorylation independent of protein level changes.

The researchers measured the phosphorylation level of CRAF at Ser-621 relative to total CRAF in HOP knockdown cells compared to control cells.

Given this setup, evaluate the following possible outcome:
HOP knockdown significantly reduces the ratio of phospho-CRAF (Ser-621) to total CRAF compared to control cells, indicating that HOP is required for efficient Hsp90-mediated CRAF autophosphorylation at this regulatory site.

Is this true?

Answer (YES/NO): NO